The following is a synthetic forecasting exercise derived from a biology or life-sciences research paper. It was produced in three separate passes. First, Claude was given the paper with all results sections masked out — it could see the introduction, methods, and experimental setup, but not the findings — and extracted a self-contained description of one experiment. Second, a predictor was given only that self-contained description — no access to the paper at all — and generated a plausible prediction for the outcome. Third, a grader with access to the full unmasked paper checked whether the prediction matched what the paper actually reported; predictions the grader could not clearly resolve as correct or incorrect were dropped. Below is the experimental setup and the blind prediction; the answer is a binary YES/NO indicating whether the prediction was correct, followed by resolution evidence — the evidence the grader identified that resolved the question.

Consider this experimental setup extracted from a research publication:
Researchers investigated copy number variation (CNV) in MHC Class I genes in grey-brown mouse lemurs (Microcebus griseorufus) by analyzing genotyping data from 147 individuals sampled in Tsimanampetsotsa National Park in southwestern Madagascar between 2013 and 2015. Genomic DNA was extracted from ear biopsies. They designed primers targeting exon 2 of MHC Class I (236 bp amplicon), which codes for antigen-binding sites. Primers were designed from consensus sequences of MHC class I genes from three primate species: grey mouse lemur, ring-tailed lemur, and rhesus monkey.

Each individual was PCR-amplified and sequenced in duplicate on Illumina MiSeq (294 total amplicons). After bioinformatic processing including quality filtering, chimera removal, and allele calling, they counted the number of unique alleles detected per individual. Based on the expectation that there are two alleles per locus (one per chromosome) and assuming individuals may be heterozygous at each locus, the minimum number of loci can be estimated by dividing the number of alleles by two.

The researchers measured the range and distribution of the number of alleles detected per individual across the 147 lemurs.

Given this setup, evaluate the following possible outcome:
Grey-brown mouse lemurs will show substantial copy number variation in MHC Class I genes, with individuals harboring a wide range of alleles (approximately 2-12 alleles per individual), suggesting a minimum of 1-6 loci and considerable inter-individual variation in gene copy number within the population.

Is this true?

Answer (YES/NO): NO